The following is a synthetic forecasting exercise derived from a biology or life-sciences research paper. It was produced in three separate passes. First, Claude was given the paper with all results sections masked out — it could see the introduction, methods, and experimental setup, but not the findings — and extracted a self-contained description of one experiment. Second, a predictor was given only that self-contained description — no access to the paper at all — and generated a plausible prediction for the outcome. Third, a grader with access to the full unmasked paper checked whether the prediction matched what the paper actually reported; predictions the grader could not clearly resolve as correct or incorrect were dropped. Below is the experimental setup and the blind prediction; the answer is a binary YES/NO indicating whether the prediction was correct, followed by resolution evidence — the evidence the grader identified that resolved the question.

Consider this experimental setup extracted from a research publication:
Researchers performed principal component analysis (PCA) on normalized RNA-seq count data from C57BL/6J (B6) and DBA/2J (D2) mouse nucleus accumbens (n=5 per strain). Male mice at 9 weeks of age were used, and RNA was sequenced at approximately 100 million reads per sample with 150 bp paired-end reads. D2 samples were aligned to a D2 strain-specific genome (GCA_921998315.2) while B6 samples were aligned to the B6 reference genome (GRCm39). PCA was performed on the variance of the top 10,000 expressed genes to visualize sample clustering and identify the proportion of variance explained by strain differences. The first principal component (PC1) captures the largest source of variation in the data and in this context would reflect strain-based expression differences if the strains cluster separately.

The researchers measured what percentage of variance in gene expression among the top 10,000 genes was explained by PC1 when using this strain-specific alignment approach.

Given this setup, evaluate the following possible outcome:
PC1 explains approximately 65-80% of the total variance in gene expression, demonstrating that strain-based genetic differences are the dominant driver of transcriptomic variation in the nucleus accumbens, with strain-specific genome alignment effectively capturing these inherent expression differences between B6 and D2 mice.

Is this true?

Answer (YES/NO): NO